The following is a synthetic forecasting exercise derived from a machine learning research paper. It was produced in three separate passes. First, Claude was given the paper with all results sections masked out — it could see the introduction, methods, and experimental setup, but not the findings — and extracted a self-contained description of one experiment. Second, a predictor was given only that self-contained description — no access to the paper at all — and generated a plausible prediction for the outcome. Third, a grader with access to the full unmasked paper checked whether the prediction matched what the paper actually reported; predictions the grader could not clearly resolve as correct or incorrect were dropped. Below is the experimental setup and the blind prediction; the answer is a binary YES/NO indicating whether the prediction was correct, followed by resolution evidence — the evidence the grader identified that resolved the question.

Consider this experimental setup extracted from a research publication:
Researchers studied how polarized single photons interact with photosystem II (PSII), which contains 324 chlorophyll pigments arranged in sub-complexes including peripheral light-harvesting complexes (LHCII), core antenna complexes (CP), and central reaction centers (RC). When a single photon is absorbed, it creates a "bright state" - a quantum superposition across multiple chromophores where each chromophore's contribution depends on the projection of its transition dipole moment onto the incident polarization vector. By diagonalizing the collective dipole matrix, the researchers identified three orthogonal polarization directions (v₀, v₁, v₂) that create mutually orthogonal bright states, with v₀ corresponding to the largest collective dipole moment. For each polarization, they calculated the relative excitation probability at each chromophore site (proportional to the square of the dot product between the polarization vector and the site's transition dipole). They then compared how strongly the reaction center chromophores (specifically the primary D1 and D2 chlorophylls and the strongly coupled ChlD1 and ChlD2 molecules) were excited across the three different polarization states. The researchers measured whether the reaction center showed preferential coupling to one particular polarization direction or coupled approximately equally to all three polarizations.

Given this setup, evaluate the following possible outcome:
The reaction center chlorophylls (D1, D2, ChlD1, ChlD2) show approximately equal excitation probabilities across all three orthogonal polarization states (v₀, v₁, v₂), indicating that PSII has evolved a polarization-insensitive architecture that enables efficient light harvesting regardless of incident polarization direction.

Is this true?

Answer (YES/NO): NO